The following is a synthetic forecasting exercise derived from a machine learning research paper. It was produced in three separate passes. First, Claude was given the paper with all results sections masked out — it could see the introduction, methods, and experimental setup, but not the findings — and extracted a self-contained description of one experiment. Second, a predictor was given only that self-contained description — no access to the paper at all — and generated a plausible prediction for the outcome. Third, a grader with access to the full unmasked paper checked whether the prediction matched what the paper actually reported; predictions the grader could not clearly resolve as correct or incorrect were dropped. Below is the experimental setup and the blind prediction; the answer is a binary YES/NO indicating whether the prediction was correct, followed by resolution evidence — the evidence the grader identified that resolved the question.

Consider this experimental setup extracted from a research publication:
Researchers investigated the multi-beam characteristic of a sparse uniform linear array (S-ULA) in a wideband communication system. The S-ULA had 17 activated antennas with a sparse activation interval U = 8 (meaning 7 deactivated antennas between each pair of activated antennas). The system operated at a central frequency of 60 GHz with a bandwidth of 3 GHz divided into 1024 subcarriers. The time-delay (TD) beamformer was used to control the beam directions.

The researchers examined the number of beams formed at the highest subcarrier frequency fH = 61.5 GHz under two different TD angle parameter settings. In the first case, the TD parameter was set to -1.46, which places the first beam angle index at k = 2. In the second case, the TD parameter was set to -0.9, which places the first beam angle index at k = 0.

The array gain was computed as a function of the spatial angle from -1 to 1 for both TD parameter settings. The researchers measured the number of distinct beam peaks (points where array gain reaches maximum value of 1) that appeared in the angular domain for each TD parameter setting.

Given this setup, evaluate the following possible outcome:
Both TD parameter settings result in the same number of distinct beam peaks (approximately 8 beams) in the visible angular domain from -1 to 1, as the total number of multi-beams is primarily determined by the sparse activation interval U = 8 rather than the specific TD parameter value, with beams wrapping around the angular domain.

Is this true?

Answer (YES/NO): NO